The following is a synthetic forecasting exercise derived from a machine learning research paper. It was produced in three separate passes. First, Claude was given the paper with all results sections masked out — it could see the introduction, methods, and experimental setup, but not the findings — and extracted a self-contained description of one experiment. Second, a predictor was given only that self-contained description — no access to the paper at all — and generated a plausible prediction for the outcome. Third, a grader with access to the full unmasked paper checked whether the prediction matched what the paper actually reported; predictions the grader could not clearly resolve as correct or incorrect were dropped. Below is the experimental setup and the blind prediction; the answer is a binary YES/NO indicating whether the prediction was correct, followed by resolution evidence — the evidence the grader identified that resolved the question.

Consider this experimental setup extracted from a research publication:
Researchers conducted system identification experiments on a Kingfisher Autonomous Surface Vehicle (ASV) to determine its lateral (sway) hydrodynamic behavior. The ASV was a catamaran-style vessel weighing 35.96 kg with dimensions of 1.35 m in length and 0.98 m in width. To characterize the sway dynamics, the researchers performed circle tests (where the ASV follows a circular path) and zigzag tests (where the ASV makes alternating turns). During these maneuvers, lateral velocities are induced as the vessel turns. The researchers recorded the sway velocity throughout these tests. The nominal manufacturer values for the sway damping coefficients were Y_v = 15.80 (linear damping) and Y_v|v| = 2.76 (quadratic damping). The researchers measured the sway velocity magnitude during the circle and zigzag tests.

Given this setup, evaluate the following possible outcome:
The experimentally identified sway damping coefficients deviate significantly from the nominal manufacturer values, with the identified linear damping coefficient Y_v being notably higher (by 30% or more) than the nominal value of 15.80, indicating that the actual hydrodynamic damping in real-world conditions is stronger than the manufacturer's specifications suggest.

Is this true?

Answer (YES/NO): NO